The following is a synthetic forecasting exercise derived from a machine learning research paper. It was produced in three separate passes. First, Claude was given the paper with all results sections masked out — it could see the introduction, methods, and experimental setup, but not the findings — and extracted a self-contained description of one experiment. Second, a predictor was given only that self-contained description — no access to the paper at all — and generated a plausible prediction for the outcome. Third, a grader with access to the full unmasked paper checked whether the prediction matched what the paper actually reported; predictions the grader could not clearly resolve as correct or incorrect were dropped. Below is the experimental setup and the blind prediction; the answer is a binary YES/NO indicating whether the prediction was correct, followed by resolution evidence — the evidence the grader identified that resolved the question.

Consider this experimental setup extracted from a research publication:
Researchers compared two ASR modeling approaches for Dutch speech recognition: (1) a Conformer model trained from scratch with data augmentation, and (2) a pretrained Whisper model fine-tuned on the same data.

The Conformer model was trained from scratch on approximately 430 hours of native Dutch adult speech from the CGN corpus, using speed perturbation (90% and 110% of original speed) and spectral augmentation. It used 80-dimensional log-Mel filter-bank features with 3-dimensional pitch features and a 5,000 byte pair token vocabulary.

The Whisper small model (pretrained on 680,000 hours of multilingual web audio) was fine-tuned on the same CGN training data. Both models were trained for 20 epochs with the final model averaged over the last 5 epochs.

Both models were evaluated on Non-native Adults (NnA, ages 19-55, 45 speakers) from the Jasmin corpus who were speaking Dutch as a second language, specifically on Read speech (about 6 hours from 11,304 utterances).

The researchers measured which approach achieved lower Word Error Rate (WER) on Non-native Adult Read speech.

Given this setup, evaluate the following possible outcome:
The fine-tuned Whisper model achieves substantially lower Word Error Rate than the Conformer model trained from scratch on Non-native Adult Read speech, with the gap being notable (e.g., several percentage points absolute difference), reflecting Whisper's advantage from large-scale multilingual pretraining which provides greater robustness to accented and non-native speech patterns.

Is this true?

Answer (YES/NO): NO